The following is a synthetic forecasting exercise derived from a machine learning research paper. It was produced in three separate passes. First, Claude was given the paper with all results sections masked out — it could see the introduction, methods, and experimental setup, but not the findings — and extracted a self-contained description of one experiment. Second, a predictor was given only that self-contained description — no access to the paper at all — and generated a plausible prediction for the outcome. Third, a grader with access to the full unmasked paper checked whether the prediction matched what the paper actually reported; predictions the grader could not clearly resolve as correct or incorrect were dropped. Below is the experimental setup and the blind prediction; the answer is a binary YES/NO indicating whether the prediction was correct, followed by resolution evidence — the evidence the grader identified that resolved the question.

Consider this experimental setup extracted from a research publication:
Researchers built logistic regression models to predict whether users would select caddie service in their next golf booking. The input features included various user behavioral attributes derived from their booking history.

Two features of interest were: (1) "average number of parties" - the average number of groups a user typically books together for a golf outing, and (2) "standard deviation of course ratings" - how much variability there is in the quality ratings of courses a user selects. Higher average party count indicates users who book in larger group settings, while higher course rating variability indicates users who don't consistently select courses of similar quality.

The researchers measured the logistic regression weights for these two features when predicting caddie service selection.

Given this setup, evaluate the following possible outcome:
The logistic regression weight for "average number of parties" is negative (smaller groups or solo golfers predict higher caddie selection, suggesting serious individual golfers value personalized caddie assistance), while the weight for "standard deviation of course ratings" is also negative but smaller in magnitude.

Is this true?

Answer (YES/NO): NO